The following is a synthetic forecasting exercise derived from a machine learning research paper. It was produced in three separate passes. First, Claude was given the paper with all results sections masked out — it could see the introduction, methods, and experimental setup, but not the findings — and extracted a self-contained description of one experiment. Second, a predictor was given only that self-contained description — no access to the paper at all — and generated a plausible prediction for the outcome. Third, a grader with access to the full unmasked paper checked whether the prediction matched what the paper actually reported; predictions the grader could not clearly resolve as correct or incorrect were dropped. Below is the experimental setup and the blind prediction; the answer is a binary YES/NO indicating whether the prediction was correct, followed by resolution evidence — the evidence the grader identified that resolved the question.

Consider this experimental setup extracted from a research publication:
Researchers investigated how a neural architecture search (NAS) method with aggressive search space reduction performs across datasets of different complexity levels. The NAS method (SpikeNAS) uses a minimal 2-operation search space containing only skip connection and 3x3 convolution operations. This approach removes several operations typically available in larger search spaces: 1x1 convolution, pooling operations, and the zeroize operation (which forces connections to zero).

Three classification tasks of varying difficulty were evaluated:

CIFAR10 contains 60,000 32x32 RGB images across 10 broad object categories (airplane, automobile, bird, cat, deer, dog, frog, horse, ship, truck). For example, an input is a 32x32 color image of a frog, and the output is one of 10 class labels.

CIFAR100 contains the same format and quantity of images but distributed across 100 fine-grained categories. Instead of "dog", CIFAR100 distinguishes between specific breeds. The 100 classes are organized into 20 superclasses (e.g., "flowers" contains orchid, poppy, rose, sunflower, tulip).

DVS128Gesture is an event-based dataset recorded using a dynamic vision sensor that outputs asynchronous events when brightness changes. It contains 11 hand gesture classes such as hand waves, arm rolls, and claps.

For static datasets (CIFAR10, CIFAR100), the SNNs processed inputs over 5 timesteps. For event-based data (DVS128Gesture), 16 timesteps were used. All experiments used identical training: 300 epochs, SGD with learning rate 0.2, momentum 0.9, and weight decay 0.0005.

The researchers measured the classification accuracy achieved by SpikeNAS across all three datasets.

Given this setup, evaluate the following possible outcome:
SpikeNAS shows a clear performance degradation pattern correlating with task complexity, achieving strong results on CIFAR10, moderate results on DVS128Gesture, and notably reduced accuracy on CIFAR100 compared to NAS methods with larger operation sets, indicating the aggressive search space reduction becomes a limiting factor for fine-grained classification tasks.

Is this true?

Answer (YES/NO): YES